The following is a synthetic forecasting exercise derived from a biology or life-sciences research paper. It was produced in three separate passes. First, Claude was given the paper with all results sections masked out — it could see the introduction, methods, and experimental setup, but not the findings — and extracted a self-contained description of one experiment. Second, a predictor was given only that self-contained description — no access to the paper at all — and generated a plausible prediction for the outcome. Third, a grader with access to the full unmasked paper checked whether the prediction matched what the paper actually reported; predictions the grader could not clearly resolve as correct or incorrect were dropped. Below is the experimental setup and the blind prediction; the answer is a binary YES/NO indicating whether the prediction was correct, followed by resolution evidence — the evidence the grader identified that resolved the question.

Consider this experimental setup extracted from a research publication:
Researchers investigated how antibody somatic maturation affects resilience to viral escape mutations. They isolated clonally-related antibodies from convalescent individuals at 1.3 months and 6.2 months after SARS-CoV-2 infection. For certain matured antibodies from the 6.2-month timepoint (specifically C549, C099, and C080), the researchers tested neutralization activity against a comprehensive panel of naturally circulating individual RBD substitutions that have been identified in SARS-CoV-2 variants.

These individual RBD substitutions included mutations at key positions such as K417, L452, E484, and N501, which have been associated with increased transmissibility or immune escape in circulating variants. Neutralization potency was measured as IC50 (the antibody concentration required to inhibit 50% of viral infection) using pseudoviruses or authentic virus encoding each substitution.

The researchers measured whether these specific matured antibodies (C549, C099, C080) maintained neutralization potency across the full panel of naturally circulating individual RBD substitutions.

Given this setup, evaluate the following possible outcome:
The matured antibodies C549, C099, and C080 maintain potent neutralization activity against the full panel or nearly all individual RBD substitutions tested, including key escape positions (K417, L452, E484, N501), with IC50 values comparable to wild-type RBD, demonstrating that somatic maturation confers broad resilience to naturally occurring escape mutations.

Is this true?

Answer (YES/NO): NO